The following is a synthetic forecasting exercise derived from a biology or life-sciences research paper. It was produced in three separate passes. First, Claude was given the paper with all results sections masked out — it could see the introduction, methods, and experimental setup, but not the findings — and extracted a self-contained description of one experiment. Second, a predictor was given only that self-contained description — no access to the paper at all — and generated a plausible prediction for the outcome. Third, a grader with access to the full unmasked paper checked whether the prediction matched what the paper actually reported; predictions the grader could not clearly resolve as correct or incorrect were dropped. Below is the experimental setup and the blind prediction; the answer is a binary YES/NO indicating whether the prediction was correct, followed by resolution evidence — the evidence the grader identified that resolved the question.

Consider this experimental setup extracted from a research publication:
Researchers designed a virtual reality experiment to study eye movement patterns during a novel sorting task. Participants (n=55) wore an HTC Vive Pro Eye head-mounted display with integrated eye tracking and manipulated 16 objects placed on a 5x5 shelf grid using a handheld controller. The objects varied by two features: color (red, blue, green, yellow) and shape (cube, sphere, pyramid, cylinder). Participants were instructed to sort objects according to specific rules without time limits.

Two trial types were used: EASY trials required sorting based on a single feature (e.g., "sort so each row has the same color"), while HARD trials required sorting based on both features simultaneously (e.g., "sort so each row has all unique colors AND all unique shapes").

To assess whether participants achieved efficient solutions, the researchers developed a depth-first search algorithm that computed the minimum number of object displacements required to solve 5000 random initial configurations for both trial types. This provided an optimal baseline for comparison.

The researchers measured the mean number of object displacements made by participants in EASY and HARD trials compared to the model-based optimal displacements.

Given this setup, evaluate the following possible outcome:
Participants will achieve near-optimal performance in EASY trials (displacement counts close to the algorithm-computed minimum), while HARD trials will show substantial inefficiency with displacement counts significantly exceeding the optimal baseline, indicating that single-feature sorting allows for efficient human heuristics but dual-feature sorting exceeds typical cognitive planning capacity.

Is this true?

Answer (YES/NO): YES